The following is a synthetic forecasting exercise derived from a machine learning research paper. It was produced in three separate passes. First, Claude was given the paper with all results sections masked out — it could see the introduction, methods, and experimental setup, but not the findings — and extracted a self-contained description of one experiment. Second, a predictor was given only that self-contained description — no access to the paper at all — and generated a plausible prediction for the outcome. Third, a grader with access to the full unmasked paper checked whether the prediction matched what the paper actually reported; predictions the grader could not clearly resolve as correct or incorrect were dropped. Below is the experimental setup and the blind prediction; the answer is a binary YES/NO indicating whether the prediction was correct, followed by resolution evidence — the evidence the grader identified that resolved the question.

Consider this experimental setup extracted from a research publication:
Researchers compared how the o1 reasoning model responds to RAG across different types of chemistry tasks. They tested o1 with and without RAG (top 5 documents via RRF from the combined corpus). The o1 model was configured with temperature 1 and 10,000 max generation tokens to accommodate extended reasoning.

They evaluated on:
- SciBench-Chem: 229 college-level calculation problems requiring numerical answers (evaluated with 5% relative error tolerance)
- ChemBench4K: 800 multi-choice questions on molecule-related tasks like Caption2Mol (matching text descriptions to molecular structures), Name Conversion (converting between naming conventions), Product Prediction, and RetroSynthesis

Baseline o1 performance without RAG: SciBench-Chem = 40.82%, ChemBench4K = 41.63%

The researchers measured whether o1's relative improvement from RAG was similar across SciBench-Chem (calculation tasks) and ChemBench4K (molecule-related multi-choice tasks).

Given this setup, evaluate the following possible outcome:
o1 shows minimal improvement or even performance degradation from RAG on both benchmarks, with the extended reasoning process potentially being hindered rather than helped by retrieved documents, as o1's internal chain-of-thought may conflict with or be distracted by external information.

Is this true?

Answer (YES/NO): NO